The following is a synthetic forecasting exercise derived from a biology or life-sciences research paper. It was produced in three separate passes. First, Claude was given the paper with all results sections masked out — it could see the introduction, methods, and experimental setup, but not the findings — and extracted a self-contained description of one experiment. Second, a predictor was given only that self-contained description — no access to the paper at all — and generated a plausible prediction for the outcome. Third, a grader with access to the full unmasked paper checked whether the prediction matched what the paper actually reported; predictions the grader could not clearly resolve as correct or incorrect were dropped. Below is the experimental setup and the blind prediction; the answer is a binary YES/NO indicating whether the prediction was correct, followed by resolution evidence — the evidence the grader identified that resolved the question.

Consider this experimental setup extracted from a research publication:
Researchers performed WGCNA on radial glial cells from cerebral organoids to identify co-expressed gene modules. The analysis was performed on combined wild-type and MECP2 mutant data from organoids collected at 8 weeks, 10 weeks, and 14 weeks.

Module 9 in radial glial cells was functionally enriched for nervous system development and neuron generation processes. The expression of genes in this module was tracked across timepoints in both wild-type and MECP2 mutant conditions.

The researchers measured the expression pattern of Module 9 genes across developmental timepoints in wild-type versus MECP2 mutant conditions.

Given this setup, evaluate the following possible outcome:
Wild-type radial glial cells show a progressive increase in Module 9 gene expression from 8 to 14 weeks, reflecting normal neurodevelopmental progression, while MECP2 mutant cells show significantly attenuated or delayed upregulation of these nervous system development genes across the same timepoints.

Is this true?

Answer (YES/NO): NO